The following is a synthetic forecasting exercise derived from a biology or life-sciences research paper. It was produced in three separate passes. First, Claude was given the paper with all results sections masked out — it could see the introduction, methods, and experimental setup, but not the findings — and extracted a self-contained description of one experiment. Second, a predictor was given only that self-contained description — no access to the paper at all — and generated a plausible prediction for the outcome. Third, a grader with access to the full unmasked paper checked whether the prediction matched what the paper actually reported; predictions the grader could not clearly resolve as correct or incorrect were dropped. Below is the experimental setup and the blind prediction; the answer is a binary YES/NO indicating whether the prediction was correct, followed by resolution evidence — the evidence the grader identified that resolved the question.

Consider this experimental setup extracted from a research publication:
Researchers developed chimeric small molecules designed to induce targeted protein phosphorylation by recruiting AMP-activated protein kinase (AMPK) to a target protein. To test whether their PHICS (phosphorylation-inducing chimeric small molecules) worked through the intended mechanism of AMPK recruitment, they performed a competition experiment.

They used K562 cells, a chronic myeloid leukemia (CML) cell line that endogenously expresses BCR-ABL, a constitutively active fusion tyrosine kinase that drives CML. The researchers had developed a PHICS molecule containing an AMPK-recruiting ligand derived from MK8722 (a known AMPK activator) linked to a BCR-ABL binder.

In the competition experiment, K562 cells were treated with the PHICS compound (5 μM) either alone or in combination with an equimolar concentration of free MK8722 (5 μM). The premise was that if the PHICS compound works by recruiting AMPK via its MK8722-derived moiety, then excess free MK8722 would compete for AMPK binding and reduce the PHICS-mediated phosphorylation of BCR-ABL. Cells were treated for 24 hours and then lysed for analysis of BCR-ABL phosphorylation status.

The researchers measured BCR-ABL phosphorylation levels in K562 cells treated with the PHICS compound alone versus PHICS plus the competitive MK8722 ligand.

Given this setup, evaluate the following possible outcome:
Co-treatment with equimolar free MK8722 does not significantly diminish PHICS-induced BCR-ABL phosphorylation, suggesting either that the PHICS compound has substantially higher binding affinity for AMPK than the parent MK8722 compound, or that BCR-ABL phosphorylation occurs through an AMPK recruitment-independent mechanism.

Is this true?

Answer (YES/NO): NO